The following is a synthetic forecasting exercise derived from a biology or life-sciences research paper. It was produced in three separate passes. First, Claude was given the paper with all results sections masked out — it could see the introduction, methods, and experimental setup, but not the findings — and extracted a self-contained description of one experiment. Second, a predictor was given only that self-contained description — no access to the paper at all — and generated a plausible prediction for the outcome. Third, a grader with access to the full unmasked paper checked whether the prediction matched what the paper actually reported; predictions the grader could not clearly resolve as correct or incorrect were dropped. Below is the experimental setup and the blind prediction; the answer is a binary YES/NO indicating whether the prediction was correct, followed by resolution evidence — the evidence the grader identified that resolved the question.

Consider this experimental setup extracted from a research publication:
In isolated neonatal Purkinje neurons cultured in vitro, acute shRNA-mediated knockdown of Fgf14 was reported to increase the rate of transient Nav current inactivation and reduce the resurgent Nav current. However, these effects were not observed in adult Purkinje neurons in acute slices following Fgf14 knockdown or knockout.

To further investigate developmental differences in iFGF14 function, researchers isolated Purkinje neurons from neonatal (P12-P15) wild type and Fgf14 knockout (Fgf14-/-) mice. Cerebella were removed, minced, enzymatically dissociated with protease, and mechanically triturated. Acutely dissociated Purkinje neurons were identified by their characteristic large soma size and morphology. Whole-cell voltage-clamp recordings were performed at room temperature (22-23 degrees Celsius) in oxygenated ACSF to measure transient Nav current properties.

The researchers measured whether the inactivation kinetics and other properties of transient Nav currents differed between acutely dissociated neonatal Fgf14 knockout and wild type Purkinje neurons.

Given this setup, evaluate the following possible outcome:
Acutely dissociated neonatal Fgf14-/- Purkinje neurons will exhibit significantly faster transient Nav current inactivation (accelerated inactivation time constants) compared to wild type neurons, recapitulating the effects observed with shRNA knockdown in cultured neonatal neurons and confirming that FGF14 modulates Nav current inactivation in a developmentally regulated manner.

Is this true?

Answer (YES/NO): NO